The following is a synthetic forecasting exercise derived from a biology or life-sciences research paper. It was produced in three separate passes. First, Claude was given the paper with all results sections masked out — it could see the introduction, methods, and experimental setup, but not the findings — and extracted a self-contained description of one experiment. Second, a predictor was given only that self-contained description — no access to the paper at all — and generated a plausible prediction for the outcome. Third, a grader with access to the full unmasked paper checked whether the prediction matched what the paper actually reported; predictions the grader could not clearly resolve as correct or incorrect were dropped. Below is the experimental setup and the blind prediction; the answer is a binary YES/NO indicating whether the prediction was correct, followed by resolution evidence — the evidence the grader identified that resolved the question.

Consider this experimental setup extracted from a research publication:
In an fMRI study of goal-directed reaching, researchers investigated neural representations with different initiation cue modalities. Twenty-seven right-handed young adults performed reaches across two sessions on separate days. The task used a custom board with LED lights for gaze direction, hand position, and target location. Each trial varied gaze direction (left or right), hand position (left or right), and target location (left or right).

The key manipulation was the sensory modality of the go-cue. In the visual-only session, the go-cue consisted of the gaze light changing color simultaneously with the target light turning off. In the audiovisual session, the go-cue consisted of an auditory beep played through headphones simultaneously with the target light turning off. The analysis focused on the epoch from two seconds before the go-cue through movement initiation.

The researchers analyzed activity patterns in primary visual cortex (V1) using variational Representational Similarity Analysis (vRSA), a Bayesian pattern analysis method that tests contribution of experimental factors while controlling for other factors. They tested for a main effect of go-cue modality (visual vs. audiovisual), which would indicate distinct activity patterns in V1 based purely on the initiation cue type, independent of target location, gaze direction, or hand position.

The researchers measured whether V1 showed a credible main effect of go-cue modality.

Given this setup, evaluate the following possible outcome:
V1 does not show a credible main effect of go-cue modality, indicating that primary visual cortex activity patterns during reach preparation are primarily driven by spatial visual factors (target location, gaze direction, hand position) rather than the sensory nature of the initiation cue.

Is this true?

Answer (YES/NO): NO